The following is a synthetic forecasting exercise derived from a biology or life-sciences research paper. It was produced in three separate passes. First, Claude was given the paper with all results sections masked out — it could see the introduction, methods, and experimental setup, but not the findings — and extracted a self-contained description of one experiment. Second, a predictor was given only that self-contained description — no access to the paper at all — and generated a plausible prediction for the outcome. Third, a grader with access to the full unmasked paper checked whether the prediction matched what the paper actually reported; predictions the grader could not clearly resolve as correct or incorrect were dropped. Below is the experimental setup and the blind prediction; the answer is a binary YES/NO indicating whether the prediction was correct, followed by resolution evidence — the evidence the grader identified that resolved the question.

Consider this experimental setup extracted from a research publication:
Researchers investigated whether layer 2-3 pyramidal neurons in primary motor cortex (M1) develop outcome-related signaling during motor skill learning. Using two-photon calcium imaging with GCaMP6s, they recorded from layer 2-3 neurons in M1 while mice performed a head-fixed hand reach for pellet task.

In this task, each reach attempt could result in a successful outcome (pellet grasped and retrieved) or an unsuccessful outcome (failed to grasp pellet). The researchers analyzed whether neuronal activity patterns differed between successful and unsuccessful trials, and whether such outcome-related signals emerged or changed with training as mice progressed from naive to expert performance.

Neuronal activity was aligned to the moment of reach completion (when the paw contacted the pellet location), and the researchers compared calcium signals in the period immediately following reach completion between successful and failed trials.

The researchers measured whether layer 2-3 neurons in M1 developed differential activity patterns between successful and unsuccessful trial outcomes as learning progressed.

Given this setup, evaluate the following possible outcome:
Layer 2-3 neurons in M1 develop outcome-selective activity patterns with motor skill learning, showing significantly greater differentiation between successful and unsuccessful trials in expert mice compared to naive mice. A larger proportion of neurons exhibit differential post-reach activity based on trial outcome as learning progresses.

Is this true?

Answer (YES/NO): YES